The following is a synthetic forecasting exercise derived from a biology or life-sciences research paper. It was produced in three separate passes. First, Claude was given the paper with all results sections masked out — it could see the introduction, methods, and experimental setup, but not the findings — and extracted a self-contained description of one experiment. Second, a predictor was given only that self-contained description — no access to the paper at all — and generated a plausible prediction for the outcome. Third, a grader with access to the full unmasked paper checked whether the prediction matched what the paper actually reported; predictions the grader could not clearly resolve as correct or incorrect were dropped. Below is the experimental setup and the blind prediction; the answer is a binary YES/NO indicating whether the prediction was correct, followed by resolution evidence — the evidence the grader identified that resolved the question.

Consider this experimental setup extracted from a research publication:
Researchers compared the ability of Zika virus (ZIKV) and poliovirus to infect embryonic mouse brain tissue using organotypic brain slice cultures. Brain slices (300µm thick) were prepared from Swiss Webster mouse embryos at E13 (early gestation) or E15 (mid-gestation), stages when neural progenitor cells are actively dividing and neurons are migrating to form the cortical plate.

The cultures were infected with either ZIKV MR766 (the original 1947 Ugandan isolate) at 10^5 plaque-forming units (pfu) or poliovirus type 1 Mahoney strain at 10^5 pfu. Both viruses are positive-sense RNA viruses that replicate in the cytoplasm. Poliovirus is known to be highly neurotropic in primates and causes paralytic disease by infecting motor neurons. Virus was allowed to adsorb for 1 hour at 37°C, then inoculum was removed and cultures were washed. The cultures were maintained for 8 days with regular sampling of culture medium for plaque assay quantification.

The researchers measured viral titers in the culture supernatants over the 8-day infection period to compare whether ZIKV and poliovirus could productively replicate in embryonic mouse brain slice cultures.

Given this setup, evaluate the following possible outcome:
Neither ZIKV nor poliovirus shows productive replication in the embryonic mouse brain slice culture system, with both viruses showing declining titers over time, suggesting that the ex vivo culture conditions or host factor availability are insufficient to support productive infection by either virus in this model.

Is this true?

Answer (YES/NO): NO